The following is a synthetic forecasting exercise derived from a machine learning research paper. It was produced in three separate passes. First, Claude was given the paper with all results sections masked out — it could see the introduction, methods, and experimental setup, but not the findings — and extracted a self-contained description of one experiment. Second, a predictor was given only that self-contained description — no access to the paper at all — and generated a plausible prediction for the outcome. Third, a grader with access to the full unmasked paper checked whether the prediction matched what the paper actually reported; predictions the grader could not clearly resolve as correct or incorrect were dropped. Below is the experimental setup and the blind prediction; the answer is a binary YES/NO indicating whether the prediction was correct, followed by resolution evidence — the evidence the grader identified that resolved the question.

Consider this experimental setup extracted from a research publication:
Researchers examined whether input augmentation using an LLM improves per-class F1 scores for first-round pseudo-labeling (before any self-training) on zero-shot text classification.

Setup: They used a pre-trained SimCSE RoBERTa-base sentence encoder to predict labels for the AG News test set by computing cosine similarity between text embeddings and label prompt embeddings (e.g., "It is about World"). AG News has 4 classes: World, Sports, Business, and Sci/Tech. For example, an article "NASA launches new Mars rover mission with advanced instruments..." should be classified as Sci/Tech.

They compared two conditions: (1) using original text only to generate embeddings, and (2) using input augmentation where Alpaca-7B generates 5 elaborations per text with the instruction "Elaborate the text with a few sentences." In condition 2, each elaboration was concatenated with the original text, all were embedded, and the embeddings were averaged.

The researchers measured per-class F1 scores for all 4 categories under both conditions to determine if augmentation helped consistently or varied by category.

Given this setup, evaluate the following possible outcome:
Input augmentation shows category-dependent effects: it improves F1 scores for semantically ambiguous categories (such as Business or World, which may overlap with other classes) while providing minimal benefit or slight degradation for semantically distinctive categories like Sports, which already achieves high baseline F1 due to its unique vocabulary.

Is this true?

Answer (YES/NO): NO